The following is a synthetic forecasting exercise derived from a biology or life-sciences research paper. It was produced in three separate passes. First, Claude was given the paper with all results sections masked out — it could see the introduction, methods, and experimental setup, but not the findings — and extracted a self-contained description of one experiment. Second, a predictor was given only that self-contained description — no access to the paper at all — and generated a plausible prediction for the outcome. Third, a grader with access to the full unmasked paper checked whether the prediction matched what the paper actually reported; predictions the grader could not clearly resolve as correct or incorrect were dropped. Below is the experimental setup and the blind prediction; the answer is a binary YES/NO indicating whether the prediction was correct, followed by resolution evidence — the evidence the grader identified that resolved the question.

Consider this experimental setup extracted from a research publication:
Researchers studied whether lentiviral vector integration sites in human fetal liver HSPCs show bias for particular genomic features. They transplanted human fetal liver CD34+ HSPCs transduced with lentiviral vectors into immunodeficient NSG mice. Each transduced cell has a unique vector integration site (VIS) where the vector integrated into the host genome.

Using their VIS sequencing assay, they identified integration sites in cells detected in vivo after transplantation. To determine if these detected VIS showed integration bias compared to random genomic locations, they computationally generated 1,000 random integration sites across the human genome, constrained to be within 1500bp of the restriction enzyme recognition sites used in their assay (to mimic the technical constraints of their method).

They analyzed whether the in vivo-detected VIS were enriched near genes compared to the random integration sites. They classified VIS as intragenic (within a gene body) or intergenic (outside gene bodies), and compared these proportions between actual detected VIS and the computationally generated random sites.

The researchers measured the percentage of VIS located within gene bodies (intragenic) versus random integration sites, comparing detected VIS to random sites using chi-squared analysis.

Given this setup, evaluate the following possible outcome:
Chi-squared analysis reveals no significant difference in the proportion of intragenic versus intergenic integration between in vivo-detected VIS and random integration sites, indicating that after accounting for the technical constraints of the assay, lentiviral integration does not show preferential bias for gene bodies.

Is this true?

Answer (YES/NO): NO